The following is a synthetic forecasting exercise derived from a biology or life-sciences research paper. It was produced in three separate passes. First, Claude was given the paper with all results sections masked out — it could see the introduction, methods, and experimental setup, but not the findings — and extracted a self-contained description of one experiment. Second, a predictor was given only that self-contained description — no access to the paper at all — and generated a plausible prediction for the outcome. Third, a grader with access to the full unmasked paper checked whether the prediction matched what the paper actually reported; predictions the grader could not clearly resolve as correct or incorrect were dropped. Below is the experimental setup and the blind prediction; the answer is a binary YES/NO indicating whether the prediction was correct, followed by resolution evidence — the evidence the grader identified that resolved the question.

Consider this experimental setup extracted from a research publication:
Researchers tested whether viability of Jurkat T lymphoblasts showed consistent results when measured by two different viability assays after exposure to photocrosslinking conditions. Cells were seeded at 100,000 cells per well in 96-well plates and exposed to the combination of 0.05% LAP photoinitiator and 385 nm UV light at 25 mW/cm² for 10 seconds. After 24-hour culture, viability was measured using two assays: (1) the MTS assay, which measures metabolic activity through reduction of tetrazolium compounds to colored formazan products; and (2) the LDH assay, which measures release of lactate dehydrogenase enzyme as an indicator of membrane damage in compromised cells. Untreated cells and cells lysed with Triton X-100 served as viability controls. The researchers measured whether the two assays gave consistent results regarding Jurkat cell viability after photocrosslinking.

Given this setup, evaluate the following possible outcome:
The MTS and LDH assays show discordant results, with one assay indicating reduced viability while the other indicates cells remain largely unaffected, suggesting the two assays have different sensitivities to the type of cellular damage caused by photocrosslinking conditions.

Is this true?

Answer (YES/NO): YES